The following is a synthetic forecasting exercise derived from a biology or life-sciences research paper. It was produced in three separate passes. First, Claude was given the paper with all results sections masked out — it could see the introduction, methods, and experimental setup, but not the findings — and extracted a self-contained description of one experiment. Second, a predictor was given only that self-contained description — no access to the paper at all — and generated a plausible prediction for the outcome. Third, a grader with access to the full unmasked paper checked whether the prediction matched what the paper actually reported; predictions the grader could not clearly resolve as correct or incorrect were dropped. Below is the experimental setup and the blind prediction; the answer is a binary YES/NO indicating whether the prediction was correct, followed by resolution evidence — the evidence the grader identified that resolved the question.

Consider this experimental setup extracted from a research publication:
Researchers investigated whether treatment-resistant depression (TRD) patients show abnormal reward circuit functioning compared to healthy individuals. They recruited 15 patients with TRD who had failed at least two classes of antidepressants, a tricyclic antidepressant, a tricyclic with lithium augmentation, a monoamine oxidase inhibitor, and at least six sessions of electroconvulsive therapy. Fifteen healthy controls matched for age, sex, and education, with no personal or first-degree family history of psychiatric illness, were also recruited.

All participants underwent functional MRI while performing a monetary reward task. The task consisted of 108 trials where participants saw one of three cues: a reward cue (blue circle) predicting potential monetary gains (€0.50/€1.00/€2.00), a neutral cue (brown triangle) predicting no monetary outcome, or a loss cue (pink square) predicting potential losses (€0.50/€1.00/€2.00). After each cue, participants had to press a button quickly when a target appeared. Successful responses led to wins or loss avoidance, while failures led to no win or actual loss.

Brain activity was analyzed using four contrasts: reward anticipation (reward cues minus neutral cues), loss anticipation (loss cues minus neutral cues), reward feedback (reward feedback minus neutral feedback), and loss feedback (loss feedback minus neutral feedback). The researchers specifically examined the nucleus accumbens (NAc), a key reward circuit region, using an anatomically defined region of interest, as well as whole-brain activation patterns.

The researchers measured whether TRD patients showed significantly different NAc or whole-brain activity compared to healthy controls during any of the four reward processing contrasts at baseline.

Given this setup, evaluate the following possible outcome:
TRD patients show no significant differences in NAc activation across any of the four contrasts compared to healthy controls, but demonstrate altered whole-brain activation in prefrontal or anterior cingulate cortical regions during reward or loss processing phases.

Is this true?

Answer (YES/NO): NO